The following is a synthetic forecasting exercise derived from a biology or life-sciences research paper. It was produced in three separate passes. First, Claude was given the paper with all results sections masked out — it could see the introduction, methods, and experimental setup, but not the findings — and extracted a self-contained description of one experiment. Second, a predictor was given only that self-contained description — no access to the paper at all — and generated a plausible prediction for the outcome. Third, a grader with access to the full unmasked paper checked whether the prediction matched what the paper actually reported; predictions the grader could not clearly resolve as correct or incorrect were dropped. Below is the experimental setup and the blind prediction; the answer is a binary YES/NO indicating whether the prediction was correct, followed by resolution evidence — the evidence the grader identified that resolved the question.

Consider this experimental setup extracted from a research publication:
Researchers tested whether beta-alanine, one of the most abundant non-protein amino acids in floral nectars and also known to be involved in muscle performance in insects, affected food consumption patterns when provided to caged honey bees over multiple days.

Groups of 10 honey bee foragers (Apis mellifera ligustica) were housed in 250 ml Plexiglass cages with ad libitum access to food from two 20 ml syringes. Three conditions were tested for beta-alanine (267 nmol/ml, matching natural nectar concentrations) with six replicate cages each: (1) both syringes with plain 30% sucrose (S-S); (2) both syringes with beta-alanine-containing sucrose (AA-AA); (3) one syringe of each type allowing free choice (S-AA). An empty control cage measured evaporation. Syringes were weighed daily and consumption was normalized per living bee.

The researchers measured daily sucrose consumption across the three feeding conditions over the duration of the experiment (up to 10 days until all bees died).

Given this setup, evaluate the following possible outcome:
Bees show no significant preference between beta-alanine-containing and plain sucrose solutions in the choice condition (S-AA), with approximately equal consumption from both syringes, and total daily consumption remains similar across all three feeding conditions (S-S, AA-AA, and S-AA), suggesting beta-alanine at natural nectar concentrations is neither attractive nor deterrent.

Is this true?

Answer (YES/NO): YES